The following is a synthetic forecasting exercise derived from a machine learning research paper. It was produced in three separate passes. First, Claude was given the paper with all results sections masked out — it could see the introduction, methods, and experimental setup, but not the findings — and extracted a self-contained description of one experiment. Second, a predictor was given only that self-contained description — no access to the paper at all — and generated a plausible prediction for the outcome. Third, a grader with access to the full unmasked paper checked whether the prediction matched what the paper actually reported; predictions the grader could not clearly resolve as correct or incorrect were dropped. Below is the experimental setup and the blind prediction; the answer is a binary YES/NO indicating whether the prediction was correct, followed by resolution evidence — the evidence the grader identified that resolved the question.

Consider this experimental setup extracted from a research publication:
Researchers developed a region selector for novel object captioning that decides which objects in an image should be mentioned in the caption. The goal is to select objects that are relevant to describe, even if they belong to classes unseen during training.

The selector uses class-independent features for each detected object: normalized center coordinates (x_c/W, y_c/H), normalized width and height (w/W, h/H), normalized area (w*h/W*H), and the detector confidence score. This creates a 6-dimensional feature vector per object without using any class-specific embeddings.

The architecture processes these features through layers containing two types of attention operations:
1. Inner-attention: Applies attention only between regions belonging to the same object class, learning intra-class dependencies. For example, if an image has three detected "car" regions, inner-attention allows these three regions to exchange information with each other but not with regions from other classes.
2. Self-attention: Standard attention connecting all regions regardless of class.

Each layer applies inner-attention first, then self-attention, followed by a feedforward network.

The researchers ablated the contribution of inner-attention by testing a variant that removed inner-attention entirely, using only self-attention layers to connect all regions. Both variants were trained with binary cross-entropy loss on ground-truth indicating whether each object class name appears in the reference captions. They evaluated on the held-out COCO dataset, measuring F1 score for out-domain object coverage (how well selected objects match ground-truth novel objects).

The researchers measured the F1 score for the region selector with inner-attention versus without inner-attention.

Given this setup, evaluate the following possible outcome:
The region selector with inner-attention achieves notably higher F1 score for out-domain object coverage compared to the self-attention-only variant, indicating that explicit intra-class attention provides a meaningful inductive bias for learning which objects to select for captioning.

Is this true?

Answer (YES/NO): YES